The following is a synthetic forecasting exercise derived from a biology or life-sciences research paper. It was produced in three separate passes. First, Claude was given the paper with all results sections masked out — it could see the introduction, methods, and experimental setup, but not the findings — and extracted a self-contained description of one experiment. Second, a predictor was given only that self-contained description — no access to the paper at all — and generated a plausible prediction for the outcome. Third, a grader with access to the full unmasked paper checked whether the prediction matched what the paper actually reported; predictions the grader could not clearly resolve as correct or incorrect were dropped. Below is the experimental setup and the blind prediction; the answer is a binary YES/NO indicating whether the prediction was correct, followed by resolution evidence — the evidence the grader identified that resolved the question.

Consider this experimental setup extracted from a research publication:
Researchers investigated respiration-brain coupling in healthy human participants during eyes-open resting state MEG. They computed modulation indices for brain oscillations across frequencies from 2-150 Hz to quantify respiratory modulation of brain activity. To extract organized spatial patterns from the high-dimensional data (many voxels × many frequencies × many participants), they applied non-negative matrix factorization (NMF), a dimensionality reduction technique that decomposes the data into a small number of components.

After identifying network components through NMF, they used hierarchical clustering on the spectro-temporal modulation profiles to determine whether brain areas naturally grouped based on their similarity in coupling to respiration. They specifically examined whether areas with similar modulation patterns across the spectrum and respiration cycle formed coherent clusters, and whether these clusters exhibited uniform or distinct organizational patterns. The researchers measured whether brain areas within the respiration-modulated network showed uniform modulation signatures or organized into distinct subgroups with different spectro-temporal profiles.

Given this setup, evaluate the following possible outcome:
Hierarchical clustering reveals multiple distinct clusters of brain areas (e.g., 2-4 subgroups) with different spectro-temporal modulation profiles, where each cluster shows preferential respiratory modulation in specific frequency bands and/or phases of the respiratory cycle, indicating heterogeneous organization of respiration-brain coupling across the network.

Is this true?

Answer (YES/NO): YES